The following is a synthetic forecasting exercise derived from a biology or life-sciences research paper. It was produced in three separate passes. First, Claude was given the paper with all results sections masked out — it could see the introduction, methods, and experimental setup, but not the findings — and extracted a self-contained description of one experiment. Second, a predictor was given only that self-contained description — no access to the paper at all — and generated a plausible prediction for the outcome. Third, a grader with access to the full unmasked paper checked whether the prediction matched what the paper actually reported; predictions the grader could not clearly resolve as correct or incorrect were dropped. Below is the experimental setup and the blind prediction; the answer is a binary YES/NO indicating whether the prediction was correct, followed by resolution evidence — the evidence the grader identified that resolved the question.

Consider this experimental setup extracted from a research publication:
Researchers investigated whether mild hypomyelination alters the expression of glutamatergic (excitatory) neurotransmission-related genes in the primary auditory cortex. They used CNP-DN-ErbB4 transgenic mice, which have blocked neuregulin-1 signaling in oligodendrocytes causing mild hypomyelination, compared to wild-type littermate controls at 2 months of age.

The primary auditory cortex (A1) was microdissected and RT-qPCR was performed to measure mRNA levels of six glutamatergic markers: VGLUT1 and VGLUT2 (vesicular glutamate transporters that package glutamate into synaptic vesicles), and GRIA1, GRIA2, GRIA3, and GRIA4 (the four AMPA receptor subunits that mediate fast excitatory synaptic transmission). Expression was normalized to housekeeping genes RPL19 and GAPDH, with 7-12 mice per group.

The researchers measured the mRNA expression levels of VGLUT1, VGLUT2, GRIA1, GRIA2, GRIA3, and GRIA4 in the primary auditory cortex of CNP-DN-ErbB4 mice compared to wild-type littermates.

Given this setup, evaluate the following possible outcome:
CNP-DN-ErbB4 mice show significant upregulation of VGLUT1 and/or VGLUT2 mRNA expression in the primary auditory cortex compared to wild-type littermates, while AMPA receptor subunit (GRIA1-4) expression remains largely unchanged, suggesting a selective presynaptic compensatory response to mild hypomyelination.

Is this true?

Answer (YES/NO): NO